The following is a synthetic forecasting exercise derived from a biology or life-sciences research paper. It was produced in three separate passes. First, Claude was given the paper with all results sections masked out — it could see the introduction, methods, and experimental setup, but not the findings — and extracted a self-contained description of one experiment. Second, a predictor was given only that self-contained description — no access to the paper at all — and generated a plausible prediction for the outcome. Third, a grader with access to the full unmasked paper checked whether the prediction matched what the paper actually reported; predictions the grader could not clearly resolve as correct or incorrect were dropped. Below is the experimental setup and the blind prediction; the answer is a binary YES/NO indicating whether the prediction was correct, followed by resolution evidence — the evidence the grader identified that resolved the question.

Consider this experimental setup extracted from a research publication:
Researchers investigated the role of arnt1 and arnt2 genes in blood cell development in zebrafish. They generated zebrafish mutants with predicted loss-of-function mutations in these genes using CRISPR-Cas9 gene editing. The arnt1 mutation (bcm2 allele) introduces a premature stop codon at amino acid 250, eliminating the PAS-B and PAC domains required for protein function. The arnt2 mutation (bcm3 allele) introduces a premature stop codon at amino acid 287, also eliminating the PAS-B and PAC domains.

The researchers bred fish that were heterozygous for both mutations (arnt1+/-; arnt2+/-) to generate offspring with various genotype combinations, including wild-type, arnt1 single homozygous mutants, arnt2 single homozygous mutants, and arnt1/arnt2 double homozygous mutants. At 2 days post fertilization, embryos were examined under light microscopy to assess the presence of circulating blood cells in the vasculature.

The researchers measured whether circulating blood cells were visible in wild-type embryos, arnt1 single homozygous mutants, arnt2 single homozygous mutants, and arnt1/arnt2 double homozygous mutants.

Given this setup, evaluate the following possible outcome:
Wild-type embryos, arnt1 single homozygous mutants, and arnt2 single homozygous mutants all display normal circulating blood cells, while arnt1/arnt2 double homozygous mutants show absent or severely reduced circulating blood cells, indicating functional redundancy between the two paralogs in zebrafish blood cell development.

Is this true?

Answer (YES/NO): YES